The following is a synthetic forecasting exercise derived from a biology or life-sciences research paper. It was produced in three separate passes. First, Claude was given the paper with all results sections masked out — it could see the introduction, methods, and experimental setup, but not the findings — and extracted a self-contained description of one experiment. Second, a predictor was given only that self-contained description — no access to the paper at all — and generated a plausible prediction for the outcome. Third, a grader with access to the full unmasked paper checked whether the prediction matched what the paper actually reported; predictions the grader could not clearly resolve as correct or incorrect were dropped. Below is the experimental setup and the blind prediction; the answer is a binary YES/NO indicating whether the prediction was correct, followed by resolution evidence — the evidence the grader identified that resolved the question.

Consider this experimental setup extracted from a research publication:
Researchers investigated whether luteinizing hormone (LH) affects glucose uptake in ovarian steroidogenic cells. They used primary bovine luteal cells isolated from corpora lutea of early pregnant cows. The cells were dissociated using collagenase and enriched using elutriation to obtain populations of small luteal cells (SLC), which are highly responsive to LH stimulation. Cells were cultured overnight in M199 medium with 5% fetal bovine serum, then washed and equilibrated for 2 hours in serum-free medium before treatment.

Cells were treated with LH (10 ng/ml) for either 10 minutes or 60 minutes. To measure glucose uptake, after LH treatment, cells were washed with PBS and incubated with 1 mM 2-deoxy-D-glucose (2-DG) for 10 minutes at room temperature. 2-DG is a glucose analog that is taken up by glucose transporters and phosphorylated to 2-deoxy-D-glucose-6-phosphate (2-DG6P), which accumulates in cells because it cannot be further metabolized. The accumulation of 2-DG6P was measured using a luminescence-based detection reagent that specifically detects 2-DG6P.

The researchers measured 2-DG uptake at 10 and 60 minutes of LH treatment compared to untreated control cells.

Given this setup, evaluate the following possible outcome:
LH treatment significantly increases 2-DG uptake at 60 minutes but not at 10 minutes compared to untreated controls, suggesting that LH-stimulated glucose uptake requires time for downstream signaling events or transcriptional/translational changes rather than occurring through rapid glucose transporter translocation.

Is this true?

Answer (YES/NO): NO